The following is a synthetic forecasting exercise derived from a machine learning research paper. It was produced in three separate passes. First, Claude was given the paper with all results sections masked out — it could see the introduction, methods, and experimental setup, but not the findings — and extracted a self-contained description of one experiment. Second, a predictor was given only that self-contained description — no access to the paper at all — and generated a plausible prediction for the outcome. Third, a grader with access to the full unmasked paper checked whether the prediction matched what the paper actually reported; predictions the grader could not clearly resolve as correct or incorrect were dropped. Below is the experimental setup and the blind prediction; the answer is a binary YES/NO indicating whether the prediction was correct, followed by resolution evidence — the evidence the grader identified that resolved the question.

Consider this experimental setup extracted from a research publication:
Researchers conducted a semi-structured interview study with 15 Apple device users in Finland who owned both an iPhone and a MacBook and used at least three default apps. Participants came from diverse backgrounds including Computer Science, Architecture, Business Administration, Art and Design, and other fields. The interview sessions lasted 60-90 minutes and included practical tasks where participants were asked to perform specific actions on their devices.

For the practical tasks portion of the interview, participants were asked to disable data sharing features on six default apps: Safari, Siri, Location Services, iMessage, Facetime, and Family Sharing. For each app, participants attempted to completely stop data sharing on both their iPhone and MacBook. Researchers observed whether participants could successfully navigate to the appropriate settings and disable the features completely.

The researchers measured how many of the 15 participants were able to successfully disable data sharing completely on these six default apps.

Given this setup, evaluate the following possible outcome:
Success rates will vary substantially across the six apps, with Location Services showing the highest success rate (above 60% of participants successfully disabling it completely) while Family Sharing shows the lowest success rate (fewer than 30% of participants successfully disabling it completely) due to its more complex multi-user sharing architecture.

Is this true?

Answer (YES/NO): NO